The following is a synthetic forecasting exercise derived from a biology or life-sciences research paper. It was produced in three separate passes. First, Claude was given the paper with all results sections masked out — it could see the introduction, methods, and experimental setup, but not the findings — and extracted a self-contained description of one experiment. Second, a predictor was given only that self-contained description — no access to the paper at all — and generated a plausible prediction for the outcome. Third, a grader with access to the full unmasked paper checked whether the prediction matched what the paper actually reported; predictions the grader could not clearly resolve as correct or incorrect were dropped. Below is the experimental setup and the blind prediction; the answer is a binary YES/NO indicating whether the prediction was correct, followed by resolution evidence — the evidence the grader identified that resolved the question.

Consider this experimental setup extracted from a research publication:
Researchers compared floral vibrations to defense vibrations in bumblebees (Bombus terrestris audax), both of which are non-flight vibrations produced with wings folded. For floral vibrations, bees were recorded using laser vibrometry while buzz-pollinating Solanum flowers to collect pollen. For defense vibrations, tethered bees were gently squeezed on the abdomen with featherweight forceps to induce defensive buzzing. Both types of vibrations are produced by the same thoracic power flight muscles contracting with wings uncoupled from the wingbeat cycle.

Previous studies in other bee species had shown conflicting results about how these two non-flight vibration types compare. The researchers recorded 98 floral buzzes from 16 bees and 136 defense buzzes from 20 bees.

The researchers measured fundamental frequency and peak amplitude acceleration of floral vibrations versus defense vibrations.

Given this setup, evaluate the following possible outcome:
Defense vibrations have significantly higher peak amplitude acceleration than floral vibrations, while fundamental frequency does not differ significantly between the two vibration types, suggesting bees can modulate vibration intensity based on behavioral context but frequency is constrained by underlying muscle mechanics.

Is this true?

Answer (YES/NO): NO